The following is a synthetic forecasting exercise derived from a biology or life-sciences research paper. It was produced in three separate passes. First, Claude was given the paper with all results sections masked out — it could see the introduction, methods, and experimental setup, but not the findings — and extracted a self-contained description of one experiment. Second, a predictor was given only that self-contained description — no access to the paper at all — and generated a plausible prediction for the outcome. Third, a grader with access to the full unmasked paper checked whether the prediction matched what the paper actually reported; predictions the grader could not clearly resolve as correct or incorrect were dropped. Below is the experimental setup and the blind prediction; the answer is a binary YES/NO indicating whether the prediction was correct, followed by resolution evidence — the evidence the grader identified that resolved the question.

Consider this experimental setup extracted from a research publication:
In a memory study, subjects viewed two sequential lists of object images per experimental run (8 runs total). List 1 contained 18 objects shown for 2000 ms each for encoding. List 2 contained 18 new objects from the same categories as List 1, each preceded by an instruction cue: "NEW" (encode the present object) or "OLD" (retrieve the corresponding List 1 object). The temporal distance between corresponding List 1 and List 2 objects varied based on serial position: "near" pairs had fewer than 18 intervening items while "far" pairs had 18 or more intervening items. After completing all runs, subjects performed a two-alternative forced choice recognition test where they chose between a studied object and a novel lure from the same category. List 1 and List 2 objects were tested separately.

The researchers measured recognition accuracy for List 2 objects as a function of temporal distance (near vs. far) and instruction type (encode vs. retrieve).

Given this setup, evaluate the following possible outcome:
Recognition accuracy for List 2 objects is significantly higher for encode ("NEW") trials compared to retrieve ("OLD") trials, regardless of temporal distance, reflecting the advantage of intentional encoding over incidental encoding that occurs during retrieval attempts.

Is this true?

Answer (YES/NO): NO